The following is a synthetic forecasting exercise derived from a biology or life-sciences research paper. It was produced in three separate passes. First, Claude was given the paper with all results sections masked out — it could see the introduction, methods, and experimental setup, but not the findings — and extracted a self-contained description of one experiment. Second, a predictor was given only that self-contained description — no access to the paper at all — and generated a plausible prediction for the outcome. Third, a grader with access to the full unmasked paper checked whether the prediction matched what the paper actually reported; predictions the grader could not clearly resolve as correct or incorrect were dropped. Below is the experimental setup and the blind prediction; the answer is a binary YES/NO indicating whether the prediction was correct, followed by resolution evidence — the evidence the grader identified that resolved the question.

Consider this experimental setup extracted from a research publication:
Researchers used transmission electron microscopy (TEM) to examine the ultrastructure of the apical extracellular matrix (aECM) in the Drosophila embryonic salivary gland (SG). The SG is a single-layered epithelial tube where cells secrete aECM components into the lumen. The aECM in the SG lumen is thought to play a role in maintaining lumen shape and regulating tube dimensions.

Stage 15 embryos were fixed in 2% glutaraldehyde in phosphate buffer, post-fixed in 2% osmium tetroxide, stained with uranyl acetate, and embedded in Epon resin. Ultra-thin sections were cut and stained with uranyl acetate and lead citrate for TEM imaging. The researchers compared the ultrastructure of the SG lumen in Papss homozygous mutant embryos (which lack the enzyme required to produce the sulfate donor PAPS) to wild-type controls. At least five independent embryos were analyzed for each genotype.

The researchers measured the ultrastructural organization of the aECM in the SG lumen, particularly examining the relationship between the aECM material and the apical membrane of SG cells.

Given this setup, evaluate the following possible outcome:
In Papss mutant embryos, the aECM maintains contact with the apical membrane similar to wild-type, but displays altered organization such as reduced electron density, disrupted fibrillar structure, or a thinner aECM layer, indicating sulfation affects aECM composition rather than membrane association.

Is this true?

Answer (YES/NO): NO